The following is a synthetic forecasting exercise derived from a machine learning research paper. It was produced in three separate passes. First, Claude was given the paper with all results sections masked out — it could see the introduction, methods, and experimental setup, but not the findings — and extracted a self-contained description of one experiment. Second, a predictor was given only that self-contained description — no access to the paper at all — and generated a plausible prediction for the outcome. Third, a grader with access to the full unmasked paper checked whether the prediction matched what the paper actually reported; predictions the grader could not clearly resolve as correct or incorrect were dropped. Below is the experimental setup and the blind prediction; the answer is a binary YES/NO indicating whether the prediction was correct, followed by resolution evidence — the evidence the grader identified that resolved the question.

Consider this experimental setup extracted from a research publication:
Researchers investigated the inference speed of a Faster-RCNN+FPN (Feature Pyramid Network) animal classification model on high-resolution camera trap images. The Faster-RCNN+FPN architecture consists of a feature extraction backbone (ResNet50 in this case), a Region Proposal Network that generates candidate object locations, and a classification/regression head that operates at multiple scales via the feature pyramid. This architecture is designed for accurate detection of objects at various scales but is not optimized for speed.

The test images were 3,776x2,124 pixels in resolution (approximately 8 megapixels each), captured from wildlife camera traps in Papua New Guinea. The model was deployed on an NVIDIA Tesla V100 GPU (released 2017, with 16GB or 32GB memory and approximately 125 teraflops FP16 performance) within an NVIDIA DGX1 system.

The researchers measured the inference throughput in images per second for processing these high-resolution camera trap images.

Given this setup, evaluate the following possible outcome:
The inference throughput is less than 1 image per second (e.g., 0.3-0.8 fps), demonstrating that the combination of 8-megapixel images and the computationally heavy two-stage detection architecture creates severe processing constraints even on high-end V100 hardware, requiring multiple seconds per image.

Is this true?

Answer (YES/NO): NO